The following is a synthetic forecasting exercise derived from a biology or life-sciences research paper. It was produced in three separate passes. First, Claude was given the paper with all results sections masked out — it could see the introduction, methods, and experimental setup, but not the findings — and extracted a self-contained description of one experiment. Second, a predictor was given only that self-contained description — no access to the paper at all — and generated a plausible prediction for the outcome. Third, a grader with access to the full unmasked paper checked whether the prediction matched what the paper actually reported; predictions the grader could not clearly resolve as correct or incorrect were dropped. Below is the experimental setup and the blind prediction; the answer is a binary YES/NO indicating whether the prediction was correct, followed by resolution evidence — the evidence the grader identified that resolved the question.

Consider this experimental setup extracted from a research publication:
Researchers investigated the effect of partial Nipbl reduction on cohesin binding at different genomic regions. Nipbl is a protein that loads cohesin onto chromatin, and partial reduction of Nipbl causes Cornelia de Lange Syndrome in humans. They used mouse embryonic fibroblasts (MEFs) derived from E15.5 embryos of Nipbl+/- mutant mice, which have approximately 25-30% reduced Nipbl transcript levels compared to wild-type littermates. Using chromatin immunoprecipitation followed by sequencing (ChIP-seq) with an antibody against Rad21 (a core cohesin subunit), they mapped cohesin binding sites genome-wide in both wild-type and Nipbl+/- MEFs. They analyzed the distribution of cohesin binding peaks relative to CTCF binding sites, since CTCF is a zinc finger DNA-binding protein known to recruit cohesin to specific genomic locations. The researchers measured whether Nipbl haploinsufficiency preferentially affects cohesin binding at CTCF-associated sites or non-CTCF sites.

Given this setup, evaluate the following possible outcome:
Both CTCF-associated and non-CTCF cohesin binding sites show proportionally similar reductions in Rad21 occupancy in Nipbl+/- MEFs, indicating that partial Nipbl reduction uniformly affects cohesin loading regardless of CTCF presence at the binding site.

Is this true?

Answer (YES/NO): YES